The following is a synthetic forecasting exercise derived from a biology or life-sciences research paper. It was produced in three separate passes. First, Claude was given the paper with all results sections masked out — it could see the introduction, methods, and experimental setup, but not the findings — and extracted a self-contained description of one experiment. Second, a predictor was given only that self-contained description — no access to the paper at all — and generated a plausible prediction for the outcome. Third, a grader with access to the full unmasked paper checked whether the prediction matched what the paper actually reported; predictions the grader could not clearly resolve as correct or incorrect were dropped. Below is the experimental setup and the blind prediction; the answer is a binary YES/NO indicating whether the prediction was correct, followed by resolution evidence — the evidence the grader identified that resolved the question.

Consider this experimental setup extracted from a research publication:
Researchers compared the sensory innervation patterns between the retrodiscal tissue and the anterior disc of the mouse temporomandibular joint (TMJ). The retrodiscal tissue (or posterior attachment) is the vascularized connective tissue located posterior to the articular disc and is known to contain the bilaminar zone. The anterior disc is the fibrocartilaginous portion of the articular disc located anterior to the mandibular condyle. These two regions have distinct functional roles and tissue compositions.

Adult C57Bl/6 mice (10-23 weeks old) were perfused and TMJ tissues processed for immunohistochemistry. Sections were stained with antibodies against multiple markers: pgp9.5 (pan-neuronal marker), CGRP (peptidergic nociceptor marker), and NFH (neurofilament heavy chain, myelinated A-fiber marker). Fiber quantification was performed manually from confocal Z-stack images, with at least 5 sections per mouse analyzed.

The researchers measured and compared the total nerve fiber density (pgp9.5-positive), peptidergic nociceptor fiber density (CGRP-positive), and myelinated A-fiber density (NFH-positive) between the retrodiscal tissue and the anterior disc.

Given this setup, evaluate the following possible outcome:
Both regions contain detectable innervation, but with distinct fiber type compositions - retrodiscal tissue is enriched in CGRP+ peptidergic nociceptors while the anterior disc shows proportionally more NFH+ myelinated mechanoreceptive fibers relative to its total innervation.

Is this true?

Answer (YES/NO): NO